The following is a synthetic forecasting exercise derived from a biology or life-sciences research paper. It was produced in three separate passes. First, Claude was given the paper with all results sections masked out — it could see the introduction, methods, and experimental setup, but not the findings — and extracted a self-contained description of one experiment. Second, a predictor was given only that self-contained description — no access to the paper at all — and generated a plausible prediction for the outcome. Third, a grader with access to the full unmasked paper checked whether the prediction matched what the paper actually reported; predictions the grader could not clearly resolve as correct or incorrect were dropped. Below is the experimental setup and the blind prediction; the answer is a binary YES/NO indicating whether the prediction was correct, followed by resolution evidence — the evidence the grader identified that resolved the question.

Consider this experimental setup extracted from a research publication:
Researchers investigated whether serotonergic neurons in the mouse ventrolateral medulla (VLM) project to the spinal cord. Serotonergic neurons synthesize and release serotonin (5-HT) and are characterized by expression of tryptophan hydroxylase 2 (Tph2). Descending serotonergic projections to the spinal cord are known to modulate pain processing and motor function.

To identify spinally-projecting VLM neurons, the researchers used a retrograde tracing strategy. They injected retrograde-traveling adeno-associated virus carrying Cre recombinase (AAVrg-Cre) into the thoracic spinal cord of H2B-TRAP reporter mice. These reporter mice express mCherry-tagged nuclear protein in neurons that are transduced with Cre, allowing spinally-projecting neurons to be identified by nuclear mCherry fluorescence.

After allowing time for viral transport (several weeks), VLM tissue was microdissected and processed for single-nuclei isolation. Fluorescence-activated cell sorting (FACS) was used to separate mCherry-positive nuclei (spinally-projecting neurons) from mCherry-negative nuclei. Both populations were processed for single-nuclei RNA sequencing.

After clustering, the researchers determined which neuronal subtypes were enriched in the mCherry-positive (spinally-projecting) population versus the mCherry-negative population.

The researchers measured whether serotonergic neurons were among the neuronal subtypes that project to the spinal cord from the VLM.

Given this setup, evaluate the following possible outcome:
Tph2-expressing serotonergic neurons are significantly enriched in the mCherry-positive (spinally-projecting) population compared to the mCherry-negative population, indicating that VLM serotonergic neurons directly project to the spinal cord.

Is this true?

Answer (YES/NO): YES